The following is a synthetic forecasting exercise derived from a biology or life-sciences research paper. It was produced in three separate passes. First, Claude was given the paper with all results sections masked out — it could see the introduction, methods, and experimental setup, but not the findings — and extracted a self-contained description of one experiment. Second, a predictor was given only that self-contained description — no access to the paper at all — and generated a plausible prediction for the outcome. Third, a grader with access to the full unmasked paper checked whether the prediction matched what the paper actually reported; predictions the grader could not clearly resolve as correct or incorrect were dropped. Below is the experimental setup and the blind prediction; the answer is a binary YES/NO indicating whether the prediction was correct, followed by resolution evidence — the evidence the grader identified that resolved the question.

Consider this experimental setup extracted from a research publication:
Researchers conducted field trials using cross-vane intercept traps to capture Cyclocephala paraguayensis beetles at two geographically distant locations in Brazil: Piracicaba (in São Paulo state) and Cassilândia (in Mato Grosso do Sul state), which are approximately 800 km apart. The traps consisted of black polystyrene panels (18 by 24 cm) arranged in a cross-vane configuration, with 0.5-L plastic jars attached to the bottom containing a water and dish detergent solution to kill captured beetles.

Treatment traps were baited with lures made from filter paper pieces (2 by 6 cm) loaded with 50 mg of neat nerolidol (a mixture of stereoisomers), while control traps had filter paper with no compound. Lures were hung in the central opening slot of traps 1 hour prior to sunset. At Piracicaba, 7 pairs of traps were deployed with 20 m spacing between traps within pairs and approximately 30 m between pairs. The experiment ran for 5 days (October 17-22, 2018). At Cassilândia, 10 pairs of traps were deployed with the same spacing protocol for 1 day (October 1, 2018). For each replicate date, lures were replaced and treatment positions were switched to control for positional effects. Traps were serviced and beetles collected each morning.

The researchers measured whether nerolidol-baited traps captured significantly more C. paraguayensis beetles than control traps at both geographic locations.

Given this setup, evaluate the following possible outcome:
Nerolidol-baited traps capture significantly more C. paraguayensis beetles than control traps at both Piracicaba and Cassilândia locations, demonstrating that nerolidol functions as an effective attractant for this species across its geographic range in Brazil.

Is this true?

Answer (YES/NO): YES